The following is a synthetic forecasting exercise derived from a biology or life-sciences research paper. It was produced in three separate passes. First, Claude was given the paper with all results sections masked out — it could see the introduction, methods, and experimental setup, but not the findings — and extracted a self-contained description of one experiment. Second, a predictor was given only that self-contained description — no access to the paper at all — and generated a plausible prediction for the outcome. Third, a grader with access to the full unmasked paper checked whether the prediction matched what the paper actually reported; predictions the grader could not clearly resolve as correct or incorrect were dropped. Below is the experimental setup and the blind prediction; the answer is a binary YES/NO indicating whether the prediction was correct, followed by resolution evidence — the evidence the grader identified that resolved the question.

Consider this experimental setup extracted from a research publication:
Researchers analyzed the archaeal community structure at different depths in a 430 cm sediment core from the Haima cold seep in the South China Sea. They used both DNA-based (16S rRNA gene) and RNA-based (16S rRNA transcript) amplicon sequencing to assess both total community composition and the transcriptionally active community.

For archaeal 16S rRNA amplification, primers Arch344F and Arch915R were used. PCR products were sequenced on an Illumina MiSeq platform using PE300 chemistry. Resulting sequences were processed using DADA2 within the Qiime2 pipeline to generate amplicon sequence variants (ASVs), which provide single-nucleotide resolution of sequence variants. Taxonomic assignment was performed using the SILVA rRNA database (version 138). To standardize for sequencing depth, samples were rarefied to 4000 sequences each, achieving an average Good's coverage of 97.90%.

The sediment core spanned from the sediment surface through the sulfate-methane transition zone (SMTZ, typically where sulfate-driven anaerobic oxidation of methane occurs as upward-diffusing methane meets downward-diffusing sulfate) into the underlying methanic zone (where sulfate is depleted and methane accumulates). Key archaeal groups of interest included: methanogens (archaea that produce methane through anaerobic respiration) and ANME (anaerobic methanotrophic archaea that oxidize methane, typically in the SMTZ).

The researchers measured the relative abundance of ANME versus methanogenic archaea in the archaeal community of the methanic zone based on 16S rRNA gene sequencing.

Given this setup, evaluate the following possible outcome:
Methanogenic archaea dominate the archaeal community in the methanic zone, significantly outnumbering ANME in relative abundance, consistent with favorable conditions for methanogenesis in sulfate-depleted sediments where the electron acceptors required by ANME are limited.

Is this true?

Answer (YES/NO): NO